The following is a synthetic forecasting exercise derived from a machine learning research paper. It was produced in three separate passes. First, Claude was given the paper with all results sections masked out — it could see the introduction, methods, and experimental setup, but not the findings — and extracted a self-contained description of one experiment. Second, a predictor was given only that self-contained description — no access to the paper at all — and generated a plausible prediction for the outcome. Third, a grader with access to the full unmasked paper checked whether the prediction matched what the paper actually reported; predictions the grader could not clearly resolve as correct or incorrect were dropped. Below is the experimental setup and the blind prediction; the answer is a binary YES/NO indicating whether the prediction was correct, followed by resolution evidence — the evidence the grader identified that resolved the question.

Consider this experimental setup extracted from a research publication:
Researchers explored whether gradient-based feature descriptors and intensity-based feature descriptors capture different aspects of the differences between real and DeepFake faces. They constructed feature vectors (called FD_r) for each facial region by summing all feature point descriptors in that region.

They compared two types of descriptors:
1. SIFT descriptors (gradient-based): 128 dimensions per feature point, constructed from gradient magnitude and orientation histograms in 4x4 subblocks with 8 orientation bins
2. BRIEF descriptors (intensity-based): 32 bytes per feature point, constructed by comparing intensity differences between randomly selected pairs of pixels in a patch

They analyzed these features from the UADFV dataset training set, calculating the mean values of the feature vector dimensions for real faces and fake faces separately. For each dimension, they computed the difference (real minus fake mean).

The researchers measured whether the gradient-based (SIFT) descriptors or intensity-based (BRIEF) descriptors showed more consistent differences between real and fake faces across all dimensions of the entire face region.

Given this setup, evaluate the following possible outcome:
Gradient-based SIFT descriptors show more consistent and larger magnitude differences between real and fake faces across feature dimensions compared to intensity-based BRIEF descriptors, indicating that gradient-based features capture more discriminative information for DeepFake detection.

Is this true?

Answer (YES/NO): YES